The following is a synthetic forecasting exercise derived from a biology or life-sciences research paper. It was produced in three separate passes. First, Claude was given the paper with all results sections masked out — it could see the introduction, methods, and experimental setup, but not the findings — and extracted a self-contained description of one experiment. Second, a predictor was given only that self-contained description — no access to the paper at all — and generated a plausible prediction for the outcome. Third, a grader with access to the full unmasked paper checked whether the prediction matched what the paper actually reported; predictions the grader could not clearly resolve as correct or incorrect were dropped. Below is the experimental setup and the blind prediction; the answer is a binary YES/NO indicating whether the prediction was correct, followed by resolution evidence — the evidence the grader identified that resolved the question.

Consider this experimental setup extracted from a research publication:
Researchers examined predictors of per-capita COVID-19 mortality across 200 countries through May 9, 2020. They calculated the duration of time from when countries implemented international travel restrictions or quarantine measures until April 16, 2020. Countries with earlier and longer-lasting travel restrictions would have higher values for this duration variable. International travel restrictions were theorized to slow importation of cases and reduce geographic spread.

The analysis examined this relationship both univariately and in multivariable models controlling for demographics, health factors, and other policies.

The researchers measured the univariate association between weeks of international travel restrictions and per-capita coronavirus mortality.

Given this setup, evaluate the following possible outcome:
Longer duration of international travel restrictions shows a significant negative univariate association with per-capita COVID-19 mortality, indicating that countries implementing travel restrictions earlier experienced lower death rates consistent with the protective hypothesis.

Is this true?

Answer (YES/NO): YES